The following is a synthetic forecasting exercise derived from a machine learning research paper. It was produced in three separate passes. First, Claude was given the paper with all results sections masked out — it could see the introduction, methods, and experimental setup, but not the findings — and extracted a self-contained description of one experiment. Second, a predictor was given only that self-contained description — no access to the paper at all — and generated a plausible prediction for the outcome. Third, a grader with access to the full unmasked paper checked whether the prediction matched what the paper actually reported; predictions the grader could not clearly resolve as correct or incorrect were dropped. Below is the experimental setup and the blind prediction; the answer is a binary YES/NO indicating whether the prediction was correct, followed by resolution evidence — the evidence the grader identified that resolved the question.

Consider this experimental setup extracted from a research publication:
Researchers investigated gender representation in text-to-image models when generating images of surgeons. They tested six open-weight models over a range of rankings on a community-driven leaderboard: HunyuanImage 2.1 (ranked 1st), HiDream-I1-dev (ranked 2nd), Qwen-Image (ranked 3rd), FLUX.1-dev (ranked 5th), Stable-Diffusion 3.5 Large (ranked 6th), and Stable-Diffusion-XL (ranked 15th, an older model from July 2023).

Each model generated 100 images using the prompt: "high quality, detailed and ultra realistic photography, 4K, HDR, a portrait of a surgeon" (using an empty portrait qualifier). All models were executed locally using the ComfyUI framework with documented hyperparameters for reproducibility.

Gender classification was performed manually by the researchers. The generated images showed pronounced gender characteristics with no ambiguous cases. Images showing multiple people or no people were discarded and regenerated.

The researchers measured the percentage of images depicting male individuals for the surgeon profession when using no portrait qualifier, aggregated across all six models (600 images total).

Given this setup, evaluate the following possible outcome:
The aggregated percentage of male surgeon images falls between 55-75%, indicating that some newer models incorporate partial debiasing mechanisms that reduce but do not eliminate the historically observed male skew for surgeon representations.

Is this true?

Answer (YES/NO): NO